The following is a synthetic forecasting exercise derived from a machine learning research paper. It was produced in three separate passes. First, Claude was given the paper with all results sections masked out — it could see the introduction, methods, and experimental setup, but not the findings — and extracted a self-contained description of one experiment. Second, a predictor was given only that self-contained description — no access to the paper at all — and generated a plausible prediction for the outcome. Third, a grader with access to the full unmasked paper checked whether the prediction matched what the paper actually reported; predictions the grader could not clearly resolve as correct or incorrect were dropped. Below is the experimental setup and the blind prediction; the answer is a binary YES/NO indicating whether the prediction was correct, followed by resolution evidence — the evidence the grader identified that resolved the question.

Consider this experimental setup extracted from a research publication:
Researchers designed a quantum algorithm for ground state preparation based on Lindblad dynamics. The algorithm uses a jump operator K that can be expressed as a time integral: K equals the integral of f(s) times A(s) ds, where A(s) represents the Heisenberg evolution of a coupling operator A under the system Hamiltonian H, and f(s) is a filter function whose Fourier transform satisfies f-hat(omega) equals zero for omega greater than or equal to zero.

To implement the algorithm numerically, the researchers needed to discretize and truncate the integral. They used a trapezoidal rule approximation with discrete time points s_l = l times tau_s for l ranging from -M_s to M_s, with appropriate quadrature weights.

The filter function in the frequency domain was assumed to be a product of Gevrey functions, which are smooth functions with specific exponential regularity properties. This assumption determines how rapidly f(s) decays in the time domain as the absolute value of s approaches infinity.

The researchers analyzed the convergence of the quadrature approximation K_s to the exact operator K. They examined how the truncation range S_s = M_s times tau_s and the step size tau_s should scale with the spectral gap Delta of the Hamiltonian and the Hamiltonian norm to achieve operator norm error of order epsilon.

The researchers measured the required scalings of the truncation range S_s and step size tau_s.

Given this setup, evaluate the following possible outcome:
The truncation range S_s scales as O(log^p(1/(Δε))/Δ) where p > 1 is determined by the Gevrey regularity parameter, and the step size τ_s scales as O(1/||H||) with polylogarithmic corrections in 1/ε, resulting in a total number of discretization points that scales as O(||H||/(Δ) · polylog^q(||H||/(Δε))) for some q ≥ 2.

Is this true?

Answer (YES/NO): NO